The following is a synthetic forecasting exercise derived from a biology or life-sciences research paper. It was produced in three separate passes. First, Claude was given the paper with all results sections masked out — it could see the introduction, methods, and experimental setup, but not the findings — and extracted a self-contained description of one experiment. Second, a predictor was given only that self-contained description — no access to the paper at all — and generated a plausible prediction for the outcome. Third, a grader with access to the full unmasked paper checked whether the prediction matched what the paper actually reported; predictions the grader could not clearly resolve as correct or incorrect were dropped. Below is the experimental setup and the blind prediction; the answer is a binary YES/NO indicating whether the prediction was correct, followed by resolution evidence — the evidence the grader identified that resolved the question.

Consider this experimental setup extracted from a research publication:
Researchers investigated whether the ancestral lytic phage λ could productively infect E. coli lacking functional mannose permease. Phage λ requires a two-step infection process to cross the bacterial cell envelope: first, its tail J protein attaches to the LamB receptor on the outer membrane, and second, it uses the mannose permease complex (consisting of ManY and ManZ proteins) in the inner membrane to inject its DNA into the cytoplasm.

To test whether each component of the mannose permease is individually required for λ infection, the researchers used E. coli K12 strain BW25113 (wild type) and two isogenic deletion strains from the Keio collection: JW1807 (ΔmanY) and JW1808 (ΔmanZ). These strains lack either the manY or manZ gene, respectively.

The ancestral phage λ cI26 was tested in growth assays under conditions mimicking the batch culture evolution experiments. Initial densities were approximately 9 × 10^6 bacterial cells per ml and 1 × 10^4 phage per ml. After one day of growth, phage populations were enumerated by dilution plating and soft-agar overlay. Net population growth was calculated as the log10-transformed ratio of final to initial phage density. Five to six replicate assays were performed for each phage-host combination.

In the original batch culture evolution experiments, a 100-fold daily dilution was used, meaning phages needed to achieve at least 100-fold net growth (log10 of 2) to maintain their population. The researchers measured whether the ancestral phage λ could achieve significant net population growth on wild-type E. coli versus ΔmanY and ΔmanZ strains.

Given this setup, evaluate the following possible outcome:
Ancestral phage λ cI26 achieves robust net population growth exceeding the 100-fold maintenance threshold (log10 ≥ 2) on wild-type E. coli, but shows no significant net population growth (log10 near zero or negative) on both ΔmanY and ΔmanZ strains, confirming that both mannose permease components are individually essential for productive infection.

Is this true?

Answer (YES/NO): NO